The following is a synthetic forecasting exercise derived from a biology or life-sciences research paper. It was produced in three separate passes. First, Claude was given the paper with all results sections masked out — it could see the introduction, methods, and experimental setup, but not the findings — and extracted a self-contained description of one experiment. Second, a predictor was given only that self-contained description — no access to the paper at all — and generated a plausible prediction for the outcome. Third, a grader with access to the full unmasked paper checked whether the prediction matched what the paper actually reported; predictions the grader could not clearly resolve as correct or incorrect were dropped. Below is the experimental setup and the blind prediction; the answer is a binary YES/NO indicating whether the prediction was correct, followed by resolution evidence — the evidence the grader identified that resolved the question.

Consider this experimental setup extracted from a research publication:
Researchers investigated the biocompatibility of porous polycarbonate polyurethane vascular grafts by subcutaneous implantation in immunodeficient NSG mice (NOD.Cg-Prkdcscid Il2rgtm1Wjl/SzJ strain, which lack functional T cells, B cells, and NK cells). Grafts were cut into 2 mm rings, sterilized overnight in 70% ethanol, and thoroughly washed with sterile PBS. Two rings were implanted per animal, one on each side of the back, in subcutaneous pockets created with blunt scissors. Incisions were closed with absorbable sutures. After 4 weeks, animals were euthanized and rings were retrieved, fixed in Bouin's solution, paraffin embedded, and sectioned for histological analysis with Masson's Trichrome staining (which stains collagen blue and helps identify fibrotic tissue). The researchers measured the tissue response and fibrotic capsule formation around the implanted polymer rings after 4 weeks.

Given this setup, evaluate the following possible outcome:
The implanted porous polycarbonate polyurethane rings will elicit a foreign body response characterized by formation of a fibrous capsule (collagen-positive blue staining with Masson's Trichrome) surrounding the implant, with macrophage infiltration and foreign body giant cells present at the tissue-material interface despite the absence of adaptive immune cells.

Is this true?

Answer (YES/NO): NO